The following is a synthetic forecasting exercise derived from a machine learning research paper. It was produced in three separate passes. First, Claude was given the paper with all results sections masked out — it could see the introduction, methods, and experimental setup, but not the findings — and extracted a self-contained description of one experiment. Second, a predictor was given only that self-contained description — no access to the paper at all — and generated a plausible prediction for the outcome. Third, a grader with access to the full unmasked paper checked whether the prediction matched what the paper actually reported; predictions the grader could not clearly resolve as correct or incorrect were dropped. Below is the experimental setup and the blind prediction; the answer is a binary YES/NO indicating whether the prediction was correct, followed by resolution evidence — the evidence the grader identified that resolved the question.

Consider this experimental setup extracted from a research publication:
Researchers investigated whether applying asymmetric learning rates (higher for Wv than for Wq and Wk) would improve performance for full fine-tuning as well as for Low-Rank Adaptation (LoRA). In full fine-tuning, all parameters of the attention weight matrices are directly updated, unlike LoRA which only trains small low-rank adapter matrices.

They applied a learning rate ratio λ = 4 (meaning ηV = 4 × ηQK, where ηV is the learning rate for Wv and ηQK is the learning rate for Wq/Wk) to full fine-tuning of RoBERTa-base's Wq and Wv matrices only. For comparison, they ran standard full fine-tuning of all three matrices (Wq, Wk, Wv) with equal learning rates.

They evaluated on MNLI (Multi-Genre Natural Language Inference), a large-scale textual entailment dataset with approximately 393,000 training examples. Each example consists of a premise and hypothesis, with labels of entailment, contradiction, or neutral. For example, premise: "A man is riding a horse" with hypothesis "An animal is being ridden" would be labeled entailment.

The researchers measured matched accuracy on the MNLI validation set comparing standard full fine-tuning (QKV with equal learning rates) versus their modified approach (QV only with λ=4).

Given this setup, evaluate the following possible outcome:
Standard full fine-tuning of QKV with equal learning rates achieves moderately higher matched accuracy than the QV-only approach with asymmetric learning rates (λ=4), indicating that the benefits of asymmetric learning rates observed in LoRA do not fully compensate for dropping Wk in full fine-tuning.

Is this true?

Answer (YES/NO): NO